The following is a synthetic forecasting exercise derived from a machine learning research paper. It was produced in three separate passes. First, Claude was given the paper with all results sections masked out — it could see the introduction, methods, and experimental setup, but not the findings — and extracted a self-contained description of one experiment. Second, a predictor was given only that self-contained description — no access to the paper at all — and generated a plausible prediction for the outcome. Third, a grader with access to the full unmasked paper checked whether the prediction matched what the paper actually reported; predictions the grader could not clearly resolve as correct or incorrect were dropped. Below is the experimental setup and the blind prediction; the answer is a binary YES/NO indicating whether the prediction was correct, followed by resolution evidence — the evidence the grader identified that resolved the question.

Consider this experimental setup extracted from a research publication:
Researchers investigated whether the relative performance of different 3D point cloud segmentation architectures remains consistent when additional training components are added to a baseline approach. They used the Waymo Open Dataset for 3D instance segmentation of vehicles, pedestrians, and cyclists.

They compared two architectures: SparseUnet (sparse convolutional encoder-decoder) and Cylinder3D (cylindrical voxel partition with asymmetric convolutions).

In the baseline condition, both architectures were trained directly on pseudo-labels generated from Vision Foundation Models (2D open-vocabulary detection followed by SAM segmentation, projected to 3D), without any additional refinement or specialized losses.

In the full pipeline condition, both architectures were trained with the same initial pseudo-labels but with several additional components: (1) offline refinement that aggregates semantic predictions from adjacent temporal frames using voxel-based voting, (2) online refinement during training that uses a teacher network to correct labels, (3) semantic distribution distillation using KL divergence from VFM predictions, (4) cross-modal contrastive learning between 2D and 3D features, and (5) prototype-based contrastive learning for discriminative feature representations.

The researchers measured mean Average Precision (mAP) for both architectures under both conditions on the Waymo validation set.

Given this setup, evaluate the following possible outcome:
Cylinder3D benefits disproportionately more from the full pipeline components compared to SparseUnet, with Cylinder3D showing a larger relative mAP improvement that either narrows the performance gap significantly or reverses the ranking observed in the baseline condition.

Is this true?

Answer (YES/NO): NO